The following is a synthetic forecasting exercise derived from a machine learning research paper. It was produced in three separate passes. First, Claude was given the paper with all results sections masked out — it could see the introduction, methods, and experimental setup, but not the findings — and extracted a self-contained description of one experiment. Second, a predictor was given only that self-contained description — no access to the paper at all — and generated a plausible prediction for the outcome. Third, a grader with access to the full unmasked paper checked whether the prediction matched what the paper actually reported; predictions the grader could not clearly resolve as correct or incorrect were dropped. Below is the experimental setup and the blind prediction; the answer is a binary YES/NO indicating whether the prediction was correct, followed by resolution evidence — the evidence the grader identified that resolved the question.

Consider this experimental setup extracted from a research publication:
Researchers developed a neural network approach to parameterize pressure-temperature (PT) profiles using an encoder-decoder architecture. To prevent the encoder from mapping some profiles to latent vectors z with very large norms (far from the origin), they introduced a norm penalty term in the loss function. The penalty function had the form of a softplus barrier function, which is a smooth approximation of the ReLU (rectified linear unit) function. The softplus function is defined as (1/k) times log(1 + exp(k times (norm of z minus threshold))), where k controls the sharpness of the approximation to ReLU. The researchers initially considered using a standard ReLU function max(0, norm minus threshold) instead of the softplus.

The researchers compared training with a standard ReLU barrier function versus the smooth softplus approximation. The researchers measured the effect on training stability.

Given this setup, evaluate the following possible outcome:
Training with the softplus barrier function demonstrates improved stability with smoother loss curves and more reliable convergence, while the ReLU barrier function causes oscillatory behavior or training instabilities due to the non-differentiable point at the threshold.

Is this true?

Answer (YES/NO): NO